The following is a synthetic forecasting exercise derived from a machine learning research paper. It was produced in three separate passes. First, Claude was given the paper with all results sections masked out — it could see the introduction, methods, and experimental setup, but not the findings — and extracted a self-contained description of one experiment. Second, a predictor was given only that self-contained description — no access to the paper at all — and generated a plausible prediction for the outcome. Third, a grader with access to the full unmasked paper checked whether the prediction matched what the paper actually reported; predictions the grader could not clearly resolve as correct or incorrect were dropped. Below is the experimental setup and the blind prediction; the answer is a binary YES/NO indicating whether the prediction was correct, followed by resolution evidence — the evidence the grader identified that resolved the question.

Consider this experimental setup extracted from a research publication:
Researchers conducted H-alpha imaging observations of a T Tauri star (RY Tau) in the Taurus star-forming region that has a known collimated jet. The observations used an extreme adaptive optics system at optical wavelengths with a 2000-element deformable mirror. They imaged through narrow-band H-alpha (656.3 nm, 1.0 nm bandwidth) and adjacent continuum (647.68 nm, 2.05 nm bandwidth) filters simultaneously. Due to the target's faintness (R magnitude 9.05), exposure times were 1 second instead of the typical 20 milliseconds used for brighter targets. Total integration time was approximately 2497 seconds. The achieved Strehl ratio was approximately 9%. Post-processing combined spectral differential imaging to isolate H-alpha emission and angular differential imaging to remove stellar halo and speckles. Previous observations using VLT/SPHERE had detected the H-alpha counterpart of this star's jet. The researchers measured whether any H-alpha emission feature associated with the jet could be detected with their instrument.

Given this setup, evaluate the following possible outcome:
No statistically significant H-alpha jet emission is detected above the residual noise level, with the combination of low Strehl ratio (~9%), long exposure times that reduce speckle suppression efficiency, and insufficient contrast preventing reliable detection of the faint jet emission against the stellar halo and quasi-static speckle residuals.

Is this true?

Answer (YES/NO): NO